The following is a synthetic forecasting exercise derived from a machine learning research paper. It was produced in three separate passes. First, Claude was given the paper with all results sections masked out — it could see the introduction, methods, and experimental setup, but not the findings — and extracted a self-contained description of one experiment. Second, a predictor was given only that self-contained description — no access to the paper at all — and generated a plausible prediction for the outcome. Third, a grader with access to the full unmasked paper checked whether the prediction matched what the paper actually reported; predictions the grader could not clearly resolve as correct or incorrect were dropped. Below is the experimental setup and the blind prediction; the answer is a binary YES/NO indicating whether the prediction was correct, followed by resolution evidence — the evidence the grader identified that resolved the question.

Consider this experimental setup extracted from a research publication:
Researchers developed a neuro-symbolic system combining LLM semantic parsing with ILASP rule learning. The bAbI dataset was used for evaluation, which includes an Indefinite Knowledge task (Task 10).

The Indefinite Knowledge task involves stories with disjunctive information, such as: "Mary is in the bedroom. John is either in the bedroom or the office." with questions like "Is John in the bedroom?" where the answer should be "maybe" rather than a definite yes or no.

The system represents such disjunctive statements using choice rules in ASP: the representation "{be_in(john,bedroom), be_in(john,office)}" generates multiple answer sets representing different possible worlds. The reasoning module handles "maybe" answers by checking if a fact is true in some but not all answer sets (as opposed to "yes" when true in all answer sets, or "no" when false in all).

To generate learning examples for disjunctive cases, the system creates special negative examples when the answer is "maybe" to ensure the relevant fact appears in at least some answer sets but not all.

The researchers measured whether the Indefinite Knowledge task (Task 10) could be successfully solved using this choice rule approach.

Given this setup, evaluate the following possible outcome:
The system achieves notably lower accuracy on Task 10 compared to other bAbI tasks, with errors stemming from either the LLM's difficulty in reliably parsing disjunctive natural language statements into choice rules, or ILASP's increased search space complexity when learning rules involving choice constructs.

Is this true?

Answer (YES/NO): NO